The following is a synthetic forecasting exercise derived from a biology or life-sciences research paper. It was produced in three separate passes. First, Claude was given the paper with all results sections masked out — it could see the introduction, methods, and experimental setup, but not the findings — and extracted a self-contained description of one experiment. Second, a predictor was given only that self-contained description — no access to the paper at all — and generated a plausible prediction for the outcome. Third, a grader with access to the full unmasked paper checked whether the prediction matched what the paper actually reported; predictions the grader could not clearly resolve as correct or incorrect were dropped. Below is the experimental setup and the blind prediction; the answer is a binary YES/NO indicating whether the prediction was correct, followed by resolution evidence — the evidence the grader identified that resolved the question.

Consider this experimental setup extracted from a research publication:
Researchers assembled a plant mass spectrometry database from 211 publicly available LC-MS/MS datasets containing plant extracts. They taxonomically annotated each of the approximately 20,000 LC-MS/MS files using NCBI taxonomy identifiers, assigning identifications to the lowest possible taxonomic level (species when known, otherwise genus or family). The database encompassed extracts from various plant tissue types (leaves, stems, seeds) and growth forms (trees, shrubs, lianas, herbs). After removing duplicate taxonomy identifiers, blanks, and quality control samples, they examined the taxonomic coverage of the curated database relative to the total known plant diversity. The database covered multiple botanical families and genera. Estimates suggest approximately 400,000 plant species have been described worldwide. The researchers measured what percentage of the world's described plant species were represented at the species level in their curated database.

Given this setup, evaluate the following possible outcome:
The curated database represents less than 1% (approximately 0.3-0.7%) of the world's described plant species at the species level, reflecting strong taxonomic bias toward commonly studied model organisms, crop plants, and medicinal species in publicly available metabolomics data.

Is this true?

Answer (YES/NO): YES